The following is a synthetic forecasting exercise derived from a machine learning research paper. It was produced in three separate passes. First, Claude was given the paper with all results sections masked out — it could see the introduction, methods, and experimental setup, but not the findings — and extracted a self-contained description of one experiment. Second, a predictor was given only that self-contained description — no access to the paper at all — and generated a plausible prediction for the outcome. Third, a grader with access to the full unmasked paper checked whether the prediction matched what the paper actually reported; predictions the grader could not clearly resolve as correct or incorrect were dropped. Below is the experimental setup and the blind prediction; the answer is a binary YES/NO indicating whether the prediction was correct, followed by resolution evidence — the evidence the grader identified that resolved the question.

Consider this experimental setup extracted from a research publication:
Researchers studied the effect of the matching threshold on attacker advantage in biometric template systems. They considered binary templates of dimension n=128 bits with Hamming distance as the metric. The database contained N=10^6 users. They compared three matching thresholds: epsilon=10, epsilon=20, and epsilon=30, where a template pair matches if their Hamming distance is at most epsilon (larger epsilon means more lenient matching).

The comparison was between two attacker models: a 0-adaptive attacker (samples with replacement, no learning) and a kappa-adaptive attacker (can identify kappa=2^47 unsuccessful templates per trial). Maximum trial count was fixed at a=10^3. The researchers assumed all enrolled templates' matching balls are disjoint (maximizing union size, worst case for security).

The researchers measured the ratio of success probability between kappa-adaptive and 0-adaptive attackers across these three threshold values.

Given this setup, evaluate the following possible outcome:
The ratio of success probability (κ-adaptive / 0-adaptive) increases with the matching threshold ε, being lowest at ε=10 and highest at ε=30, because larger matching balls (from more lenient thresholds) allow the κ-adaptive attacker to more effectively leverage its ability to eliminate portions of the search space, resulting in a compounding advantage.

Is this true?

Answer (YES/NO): NO